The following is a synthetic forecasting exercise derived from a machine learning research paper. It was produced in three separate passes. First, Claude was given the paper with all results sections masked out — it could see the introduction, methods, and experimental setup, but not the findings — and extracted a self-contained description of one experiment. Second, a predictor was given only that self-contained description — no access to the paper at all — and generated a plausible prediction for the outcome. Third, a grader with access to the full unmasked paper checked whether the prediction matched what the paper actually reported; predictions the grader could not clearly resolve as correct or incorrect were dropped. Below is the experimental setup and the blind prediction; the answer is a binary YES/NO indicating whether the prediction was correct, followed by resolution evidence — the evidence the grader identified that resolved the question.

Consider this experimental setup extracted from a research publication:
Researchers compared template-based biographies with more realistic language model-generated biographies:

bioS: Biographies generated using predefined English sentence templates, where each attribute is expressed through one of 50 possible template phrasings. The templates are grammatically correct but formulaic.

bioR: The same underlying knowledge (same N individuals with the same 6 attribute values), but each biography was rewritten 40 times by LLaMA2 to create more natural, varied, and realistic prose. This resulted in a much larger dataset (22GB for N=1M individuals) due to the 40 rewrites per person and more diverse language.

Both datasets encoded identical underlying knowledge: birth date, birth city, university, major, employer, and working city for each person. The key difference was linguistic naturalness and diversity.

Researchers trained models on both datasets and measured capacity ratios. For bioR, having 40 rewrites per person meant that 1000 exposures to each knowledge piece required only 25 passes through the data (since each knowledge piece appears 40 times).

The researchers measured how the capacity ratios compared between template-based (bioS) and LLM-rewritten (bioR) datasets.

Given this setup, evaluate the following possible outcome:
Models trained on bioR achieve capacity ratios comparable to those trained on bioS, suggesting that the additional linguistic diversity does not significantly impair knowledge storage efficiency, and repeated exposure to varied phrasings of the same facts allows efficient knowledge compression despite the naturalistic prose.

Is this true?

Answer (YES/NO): YES